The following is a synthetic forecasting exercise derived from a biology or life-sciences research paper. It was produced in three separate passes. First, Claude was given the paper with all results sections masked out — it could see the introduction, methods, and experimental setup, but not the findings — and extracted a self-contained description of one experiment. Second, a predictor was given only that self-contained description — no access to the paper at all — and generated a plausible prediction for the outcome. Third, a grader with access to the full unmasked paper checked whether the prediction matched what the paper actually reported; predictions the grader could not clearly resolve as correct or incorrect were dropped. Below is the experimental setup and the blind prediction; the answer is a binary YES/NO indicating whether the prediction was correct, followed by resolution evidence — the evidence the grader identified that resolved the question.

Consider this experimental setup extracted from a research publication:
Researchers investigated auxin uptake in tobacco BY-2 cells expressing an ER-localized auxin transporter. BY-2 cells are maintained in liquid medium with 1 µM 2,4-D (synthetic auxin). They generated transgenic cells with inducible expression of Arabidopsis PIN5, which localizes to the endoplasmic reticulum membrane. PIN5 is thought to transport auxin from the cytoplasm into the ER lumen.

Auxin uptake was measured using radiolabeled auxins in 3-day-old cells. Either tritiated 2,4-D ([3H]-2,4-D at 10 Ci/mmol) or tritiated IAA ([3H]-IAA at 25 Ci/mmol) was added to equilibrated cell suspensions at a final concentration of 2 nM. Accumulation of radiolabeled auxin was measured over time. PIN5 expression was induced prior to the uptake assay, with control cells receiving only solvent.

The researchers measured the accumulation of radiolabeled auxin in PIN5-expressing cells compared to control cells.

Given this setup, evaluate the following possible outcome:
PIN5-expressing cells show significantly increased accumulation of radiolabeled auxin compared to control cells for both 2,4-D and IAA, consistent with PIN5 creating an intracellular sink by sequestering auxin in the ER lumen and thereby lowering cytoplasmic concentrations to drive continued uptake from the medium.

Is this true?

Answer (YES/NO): NO